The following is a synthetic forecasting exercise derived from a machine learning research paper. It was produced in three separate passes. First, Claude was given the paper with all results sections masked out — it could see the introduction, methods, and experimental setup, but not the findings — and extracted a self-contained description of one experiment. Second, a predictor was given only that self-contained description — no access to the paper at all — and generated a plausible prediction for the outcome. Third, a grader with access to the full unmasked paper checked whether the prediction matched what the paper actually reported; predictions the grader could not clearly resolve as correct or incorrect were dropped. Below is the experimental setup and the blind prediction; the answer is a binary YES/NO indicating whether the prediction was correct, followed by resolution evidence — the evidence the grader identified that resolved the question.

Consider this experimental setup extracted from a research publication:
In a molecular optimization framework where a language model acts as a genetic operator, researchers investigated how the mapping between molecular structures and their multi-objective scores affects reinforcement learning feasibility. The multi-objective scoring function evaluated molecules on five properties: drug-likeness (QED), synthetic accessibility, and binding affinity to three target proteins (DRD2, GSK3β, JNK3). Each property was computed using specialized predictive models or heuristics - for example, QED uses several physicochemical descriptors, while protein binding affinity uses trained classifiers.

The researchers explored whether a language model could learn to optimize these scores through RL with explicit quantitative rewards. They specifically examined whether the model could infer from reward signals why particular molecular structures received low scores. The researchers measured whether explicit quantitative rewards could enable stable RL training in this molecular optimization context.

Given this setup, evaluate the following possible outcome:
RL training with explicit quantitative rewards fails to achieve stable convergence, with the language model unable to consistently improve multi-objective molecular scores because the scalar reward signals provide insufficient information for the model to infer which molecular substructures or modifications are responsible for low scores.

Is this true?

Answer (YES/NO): YES